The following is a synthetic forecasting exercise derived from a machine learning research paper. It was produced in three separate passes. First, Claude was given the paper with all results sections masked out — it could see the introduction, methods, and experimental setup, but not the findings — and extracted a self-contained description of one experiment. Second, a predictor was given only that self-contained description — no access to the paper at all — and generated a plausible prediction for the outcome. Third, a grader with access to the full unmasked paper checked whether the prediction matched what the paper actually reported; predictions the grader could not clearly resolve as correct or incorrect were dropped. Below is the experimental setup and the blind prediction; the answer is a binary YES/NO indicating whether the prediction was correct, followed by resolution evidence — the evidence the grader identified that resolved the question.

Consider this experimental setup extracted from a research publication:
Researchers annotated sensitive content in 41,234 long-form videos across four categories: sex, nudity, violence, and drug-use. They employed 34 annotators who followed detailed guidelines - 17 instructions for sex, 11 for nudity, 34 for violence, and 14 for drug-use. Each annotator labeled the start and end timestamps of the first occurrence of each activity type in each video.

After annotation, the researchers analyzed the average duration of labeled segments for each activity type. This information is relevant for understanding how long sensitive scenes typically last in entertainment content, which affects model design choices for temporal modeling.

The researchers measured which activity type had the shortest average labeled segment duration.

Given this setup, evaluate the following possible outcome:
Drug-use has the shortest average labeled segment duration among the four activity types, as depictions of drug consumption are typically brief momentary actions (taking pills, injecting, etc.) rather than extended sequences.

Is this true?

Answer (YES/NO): NO